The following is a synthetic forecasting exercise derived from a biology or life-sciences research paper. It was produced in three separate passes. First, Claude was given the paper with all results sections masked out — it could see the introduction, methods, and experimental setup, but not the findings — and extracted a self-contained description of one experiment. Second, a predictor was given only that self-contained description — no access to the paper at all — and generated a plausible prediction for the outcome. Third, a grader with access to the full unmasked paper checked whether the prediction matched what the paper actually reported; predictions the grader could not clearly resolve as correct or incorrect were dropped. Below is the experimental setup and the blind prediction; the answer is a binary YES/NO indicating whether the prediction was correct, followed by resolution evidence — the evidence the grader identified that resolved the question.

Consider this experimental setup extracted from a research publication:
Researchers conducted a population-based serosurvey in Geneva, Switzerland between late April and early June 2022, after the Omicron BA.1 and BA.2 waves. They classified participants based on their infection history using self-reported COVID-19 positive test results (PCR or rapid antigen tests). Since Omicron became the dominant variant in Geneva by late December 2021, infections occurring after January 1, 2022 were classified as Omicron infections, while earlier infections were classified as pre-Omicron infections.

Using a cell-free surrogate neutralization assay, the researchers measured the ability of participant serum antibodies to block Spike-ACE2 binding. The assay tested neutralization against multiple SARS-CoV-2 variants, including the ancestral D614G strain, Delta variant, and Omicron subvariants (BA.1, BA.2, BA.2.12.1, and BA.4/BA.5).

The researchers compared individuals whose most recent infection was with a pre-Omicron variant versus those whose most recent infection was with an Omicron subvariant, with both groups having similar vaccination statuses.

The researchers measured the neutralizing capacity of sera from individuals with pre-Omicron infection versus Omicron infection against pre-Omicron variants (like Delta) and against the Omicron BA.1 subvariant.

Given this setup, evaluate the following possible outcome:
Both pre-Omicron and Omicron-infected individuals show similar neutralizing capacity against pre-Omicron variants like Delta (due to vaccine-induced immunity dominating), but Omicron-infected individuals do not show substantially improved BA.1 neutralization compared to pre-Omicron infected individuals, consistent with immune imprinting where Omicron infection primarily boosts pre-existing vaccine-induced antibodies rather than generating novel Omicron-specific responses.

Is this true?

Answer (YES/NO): NO